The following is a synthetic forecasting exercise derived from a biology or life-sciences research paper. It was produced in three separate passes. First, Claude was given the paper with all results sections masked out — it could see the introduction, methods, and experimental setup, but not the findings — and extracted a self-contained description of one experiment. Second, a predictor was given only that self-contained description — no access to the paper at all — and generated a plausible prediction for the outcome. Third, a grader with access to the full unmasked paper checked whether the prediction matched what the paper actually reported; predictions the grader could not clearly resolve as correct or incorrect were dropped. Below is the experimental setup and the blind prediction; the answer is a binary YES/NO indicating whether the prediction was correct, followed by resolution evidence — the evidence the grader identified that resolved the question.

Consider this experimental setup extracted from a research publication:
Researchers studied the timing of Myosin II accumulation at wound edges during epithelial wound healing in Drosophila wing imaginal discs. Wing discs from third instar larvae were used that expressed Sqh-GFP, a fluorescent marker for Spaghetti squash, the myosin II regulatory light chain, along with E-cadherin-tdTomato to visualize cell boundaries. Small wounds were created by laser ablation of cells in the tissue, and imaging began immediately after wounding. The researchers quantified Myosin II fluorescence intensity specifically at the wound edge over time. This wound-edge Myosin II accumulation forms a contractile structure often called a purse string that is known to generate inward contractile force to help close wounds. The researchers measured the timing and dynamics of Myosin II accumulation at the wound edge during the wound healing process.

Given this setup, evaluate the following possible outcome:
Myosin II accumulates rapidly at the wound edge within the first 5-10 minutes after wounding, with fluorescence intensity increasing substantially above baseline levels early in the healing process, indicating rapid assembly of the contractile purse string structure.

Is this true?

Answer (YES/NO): YES